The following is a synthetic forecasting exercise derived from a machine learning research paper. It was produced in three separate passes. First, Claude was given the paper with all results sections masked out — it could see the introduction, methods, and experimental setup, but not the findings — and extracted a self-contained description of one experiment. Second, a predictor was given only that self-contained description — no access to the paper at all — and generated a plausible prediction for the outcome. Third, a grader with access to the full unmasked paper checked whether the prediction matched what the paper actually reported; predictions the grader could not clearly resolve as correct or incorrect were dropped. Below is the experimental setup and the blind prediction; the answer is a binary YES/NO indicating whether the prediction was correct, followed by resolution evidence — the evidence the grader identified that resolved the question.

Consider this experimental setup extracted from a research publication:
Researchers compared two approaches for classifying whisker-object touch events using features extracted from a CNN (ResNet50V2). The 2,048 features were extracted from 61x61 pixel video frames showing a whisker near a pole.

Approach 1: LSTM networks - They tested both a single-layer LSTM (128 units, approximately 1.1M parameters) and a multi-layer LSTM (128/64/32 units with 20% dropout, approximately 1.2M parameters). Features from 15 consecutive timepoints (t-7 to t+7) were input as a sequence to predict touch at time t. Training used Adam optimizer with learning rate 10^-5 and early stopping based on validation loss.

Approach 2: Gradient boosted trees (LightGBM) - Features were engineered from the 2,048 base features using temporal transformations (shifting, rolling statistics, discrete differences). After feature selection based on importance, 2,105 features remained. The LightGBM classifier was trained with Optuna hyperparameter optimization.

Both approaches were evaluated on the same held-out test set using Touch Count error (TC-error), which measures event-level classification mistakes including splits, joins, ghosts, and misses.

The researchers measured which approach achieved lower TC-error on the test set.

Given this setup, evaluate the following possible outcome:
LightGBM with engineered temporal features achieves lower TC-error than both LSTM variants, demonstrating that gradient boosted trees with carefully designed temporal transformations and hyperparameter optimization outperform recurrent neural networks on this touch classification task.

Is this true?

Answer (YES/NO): YES